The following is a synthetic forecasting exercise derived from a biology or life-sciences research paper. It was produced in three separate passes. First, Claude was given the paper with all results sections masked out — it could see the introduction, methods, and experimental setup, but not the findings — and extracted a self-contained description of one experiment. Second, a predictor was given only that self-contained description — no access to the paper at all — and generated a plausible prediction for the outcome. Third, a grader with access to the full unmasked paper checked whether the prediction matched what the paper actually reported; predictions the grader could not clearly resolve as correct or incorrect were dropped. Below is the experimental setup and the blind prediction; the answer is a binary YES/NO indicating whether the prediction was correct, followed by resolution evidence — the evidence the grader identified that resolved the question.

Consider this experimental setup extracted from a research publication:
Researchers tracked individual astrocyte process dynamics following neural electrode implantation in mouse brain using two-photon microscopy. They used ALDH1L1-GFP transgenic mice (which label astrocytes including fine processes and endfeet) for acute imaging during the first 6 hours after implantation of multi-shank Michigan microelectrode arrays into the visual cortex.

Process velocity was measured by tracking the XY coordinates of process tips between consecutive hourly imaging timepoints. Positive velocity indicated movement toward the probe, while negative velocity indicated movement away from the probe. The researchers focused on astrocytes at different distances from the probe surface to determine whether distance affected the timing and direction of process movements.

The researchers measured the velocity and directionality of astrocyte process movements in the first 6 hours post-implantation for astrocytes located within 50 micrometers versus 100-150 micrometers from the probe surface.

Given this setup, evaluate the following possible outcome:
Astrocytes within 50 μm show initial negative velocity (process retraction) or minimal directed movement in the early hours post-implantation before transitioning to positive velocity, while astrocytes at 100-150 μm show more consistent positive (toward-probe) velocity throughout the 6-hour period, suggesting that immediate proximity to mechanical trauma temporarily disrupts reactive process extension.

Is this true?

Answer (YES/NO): NO